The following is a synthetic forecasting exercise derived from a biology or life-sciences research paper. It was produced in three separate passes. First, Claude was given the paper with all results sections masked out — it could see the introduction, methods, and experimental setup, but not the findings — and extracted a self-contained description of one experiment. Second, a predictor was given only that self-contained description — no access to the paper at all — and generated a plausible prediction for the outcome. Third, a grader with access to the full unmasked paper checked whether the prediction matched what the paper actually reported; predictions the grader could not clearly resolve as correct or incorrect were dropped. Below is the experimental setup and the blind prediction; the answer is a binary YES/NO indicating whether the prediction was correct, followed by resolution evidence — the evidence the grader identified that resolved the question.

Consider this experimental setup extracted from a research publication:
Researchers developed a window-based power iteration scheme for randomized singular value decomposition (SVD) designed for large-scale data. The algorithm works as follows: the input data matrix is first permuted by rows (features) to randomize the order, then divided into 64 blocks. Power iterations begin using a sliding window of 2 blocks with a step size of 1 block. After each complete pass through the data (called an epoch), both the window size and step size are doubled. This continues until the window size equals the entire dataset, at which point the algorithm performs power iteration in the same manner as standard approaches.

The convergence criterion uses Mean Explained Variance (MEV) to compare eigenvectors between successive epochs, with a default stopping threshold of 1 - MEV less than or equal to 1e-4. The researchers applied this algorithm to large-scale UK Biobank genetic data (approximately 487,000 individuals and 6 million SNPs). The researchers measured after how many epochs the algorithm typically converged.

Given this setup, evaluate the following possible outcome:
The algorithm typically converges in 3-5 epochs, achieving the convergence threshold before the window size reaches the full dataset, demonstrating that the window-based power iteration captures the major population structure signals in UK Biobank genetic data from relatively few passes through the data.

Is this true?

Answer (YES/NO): NO